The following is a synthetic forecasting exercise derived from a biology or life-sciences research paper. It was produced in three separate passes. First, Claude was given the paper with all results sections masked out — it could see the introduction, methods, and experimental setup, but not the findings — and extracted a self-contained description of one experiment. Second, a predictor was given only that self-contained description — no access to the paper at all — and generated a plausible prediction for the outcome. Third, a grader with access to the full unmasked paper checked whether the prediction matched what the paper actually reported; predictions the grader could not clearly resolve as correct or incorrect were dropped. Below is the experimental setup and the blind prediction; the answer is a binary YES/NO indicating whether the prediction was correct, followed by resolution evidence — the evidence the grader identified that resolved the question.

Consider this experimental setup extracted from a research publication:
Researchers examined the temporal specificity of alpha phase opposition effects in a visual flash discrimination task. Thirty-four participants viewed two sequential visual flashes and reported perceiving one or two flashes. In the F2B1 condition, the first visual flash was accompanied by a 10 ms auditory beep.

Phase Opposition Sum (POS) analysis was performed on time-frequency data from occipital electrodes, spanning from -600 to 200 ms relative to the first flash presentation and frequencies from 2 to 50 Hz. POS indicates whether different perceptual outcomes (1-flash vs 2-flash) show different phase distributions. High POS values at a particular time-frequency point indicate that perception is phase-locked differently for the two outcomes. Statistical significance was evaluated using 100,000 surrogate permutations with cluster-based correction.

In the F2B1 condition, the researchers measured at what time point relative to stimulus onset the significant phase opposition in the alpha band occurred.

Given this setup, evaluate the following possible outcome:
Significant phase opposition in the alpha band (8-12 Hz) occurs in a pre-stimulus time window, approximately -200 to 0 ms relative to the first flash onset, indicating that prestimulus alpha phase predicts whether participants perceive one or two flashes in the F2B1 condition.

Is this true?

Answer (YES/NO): NO